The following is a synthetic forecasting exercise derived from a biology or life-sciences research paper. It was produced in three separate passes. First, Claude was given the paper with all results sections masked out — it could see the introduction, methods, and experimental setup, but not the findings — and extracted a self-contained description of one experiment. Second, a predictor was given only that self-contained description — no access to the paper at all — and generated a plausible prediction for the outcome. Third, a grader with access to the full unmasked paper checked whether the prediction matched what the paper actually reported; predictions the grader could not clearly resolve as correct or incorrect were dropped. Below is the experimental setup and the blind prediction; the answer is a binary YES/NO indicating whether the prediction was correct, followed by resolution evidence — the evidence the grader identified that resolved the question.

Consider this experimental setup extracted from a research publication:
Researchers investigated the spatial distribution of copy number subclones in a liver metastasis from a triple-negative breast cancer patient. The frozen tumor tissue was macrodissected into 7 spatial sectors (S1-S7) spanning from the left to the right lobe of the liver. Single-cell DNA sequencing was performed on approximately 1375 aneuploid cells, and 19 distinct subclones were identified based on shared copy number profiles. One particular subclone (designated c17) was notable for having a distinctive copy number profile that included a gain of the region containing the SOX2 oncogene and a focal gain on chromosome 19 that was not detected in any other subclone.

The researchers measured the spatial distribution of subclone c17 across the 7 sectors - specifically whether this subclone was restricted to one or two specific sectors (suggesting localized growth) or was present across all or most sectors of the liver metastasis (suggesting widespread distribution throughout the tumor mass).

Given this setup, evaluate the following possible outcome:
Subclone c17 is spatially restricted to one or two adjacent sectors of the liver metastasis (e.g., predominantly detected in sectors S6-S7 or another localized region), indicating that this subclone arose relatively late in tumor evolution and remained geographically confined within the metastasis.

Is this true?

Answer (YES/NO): NO